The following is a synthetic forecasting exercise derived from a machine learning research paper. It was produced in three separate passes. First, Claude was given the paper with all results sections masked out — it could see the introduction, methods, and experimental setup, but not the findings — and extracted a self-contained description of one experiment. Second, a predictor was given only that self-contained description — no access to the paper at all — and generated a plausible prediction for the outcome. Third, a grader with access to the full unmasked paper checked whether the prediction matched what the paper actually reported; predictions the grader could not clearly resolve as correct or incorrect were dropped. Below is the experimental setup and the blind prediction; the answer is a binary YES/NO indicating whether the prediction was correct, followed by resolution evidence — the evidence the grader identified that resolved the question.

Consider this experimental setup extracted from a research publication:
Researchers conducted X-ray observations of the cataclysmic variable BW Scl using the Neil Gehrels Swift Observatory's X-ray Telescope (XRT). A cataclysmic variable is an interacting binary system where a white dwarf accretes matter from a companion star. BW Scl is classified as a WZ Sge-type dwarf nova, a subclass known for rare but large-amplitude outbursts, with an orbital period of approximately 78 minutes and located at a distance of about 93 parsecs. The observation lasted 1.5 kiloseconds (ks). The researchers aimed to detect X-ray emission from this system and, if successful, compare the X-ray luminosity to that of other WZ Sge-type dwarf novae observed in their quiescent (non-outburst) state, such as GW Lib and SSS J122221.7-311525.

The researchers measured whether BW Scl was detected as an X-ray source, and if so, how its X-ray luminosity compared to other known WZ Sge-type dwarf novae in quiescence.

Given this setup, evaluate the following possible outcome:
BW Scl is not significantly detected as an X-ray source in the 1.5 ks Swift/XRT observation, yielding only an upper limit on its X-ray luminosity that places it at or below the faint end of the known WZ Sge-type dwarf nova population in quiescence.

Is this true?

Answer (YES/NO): NO